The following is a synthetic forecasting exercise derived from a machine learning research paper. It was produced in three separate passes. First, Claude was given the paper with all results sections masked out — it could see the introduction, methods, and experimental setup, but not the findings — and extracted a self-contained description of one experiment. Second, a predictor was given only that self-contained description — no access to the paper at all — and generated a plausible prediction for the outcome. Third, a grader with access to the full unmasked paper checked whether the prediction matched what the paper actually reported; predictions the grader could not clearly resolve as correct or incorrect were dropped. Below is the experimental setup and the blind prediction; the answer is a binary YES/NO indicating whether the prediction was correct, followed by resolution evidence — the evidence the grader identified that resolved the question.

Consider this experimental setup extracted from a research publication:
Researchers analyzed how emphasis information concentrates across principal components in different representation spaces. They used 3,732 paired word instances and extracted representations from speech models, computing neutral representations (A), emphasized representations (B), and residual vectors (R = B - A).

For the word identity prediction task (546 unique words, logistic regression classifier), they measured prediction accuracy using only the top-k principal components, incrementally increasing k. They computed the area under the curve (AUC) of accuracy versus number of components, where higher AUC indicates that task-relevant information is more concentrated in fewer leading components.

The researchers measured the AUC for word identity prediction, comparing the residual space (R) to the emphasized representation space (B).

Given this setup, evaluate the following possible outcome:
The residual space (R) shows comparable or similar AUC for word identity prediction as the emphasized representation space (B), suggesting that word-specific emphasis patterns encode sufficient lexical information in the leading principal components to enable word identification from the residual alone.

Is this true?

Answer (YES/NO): NO